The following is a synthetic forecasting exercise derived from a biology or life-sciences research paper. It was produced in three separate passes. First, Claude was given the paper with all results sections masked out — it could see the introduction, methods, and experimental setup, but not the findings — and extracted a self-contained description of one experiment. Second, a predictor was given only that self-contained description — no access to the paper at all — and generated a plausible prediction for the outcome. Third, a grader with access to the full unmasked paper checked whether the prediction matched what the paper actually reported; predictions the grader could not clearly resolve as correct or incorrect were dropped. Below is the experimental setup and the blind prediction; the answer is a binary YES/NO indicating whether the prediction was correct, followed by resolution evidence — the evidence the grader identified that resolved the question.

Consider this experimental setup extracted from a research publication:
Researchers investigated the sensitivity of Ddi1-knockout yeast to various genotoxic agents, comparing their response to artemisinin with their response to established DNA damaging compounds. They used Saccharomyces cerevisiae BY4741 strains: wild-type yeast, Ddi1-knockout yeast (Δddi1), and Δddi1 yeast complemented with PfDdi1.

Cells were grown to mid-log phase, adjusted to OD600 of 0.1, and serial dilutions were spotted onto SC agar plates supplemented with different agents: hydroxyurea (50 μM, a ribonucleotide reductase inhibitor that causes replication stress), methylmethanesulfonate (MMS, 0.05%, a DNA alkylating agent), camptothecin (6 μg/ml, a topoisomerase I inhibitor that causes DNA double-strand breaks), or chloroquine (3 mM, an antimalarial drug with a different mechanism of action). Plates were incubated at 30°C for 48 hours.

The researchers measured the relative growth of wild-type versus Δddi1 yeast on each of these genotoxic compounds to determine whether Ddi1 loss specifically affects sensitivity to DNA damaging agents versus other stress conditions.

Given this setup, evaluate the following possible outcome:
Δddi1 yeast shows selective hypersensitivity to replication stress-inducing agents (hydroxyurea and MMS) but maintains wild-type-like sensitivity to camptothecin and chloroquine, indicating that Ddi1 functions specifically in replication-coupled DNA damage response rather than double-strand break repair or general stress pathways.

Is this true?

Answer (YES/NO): NO